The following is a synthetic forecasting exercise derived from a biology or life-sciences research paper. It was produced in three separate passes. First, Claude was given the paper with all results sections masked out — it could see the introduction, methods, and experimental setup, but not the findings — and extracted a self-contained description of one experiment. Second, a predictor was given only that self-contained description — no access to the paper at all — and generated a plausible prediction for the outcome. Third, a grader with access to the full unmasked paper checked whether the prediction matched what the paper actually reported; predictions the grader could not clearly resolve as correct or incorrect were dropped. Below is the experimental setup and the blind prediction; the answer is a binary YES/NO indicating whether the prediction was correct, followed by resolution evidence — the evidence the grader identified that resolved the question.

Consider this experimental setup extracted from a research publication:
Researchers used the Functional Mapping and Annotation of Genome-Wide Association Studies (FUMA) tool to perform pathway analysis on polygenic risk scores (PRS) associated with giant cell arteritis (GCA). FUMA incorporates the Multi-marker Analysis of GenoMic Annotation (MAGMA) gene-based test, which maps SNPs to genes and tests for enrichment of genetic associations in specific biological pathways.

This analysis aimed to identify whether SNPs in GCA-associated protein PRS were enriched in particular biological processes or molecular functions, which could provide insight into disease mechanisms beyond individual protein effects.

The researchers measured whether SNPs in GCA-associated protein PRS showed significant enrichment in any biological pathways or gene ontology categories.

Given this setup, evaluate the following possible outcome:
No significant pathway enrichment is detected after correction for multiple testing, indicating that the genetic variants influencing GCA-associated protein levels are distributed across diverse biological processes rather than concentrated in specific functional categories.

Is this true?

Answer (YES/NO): NO